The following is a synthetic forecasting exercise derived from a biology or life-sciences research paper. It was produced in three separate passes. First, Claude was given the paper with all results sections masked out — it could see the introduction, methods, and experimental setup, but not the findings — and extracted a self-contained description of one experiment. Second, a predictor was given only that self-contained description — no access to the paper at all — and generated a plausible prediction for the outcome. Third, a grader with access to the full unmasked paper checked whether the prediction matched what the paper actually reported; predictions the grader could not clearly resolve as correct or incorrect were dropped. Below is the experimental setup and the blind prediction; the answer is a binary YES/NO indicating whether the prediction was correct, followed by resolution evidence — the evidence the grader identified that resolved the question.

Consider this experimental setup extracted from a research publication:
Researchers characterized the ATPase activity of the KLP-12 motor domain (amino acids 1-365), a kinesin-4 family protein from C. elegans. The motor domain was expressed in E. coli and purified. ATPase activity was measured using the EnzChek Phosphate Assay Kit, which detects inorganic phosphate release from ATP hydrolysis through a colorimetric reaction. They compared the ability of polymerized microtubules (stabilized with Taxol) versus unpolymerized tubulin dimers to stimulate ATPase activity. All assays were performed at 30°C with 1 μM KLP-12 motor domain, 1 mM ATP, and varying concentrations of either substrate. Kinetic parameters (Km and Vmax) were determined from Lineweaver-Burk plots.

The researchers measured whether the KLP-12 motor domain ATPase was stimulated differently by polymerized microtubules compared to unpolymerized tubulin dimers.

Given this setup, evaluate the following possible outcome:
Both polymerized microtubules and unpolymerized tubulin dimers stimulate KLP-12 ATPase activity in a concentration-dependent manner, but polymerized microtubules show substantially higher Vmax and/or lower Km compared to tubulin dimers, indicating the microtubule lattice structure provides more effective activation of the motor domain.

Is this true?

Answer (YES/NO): NO